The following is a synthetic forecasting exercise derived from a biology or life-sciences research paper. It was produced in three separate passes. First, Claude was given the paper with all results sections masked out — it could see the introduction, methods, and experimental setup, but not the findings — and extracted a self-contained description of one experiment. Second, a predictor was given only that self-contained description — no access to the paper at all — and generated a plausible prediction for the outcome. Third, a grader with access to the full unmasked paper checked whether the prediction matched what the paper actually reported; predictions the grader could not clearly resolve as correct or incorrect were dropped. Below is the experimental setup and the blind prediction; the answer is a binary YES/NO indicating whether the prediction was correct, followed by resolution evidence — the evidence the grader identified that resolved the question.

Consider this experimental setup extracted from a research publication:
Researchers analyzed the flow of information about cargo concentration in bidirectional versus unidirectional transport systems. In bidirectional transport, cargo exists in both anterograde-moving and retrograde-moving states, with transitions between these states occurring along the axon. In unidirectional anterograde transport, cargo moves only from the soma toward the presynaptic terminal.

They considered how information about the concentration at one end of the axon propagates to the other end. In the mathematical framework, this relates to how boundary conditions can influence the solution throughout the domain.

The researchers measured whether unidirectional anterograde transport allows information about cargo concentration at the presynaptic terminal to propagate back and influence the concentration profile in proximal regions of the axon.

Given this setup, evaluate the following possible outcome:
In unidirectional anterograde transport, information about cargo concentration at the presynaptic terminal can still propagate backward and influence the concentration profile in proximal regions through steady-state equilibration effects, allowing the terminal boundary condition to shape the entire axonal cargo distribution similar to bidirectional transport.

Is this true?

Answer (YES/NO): NO